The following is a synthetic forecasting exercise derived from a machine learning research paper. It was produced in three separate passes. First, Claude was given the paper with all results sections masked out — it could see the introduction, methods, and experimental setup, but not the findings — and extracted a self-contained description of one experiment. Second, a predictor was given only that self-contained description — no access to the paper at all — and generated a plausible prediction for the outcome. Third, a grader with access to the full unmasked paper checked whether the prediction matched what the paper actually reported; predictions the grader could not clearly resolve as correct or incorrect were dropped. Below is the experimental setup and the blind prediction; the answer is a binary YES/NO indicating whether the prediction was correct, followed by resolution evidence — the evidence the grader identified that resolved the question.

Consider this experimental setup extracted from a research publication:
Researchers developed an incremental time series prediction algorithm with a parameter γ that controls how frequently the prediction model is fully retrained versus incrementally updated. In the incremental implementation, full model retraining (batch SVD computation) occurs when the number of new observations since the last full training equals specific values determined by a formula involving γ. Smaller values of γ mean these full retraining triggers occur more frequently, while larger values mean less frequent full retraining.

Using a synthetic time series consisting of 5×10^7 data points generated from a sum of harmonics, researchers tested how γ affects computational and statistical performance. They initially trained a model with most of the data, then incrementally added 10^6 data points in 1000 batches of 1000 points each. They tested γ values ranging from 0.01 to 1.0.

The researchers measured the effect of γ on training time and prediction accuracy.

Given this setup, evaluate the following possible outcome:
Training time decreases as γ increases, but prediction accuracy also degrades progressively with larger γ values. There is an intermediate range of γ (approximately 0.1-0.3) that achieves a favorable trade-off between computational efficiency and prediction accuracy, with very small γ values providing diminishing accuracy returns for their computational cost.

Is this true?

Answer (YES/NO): NO